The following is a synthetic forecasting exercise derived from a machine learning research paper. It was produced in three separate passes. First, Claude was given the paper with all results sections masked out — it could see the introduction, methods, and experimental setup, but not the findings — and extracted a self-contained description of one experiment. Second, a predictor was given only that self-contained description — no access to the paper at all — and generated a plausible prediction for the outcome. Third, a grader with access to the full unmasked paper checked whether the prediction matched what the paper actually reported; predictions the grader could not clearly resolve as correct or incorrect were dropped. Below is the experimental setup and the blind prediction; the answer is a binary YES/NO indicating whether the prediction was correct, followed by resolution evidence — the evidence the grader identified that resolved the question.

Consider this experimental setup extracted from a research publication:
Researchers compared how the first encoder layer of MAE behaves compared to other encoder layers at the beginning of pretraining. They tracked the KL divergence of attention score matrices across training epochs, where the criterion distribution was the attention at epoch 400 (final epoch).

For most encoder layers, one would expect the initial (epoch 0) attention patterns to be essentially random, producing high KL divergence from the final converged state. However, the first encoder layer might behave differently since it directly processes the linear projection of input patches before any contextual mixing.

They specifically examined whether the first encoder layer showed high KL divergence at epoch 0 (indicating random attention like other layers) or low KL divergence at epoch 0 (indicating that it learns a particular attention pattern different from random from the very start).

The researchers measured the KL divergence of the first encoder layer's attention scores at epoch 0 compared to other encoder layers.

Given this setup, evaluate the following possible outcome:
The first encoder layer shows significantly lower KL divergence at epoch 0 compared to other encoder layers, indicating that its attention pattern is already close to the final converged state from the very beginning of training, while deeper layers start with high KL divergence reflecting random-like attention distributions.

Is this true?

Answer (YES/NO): YES